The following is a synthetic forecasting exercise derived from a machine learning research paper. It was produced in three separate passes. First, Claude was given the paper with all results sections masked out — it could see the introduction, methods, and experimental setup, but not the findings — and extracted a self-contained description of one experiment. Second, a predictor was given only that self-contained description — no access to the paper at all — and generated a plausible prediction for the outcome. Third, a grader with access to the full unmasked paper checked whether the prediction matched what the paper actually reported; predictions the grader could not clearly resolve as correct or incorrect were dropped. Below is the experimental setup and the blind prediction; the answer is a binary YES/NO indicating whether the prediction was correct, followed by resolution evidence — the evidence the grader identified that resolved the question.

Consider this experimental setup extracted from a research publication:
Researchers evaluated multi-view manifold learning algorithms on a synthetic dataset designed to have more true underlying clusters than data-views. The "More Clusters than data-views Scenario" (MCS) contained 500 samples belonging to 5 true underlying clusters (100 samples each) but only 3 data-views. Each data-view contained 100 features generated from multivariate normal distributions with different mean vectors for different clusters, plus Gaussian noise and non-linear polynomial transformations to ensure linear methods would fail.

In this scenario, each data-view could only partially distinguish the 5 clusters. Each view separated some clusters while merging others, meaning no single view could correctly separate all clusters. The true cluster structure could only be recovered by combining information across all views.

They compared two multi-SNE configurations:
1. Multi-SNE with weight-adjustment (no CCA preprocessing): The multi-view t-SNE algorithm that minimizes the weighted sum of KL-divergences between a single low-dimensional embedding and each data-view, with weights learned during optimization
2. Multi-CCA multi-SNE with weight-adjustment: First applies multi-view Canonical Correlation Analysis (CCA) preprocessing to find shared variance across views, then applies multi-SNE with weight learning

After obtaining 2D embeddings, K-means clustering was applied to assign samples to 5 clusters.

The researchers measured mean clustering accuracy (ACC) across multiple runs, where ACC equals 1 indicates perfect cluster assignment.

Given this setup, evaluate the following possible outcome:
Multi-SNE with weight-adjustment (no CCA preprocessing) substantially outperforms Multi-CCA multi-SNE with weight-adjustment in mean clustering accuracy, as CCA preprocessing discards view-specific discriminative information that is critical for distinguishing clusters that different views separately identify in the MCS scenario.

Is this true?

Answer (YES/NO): NO